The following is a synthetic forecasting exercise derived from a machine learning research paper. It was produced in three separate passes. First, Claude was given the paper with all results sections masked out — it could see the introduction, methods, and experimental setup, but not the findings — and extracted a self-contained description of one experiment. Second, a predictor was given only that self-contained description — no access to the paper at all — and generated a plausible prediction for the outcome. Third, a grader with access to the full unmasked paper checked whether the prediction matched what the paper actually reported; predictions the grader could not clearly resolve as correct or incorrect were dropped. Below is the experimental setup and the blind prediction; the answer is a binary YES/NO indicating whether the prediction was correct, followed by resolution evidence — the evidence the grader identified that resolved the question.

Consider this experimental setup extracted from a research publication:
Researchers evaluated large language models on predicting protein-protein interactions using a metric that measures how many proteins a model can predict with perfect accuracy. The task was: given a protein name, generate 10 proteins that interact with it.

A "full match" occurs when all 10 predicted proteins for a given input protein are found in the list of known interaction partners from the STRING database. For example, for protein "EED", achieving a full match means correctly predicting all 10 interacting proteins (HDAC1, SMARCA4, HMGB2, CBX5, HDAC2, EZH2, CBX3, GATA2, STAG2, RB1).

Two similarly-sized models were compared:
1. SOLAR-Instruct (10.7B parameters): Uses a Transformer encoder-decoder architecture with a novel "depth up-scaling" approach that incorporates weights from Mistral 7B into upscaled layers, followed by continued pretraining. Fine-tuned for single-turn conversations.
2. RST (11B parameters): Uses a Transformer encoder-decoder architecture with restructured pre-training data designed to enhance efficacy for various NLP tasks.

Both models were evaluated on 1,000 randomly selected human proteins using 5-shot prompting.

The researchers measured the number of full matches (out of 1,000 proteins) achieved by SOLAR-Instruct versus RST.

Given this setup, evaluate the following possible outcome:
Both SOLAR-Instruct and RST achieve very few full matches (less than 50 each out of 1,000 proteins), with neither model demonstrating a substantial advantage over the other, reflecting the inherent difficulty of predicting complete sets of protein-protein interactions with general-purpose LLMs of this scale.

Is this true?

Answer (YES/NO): NO